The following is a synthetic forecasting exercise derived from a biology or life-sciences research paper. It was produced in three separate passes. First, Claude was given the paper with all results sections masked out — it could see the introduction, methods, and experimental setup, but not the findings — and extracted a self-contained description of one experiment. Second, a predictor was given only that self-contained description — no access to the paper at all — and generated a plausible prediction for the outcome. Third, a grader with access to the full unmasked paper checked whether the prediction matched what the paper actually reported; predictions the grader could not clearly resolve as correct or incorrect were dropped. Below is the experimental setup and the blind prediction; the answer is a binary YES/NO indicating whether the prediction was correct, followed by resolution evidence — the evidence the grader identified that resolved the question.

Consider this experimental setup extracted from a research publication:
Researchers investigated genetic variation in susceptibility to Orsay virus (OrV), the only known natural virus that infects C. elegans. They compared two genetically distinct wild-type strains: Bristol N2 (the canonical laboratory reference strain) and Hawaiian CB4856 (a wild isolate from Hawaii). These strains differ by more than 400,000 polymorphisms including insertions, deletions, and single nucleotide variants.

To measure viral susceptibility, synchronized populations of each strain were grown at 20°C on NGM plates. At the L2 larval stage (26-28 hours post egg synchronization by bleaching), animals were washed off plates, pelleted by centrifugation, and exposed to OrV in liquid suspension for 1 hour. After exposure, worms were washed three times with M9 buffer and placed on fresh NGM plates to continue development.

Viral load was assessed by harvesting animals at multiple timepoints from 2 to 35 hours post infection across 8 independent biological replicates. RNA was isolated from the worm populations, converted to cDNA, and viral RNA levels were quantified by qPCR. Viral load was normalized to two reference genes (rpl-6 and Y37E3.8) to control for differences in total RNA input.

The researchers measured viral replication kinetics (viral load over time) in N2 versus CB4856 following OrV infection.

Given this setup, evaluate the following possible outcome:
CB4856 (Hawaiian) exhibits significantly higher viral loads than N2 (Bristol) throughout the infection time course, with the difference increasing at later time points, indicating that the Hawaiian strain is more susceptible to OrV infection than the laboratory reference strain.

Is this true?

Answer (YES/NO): NO